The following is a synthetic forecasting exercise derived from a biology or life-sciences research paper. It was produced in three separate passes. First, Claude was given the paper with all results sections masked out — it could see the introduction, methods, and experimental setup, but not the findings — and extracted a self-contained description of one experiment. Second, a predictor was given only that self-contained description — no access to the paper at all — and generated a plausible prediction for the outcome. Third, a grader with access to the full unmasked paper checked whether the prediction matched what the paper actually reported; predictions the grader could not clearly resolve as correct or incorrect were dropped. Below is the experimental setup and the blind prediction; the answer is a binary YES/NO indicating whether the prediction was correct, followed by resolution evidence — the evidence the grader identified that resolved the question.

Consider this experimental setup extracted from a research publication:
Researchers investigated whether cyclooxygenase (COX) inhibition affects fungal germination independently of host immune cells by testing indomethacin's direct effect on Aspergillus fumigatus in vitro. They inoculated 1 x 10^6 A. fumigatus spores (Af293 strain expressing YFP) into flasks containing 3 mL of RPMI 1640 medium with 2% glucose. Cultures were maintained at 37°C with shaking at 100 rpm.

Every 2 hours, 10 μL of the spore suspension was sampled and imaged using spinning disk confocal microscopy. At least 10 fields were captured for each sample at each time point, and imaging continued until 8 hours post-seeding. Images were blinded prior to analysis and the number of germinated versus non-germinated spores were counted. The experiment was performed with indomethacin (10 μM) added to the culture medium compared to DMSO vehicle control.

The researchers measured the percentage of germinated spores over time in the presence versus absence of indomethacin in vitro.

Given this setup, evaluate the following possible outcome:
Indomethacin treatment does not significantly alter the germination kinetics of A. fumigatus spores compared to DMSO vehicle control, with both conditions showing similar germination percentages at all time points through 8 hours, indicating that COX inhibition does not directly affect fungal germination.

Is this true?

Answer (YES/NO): YES